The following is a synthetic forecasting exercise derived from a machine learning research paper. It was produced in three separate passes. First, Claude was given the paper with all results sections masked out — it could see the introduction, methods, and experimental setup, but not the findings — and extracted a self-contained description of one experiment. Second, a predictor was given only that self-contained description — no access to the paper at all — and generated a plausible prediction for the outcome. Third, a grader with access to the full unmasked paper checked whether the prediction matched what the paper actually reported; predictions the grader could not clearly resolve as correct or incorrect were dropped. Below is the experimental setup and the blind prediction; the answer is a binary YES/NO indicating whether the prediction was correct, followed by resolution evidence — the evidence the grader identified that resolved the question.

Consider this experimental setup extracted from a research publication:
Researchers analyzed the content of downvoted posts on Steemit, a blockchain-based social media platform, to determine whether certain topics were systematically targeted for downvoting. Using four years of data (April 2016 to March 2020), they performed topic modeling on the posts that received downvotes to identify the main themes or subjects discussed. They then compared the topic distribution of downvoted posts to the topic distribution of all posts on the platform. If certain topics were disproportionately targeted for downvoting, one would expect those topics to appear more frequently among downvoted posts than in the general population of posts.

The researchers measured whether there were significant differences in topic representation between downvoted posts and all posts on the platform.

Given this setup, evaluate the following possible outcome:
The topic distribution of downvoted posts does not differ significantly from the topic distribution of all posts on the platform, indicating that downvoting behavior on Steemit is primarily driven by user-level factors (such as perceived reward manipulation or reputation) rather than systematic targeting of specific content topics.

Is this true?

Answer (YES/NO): YES